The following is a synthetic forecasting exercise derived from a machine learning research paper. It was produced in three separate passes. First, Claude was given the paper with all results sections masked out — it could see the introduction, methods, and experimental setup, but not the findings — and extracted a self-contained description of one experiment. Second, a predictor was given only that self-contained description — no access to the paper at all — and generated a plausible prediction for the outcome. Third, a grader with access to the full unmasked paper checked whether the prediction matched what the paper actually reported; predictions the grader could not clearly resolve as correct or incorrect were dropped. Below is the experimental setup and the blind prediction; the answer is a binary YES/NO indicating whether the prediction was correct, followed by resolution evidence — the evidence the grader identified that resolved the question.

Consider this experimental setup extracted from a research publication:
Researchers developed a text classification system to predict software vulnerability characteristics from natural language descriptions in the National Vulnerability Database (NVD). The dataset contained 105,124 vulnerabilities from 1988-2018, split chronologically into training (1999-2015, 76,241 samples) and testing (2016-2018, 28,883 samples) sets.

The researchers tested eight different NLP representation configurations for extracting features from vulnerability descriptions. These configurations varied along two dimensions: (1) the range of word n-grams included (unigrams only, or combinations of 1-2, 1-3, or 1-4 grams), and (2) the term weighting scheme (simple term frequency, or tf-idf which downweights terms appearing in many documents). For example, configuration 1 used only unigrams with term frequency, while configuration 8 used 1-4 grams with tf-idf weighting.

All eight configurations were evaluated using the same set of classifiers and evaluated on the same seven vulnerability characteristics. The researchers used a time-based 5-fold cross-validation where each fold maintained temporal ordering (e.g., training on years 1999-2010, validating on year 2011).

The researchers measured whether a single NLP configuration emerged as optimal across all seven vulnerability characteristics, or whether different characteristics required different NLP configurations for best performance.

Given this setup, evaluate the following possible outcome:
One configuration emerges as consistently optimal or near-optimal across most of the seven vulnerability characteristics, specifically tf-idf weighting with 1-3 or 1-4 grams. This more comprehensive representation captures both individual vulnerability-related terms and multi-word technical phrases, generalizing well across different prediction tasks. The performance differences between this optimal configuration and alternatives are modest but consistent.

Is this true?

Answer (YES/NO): NO